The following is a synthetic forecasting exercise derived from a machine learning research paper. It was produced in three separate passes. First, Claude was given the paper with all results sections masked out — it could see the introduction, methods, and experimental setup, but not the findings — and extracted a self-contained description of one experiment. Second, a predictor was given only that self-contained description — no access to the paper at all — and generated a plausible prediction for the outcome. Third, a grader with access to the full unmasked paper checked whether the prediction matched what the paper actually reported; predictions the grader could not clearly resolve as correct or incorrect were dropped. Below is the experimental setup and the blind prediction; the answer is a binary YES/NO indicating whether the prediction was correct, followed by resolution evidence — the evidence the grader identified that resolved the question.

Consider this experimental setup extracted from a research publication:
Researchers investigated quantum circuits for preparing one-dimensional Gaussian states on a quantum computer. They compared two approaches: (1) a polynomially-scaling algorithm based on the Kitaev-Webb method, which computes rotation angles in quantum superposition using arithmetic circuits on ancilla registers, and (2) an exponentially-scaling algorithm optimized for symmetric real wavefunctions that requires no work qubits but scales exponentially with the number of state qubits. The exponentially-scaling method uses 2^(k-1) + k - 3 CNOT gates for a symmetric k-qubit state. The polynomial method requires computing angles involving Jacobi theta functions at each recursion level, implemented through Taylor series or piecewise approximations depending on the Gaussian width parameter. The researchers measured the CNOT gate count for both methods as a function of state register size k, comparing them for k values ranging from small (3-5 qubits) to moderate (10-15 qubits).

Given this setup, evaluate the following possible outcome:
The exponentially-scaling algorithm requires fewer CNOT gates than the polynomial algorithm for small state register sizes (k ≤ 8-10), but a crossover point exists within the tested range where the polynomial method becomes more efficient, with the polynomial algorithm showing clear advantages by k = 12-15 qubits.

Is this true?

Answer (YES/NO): NO